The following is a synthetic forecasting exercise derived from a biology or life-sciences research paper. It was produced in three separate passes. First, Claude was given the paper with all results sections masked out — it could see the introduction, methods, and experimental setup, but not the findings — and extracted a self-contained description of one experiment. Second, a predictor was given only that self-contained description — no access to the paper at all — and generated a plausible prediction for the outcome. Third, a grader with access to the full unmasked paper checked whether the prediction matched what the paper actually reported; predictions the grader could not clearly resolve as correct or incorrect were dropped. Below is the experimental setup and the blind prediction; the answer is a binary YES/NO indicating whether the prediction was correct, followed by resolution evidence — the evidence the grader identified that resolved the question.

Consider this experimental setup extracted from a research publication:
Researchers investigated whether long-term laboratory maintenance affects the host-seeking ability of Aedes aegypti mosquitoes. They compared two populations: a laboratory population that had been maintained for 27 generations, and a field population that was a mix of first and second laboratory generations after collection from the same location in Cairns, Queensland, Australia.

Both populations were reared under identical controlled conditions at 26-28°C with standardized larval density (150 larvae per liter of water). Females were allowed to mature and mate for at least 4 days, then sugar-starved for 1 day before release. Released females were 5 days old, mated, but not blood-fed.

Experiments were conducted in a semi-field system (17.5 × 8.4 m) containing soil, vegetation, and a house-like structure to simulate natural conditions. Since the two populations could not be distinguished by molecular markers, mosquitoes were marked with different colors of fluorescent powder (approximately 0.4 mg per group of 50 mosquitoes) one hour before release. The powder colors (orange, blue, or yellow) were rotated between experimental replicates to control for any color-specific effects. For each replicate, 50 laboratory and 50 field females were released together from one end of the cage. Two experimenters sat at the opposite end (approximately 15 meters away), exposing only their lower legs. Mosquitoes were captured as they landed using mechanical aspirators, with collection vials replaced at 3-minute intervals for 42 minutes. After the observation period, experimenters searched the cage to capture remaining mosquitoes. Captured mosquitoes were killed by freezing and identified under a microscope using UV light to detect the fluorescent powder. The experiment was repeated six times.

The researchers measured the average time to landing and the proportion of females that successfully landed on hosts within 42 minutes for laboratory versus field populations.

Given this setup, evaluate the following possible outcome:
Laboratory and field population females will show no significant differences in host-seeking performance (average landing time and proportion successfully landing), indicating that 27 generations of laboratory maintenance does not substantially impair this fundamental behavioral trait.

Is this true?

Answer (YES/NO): YES